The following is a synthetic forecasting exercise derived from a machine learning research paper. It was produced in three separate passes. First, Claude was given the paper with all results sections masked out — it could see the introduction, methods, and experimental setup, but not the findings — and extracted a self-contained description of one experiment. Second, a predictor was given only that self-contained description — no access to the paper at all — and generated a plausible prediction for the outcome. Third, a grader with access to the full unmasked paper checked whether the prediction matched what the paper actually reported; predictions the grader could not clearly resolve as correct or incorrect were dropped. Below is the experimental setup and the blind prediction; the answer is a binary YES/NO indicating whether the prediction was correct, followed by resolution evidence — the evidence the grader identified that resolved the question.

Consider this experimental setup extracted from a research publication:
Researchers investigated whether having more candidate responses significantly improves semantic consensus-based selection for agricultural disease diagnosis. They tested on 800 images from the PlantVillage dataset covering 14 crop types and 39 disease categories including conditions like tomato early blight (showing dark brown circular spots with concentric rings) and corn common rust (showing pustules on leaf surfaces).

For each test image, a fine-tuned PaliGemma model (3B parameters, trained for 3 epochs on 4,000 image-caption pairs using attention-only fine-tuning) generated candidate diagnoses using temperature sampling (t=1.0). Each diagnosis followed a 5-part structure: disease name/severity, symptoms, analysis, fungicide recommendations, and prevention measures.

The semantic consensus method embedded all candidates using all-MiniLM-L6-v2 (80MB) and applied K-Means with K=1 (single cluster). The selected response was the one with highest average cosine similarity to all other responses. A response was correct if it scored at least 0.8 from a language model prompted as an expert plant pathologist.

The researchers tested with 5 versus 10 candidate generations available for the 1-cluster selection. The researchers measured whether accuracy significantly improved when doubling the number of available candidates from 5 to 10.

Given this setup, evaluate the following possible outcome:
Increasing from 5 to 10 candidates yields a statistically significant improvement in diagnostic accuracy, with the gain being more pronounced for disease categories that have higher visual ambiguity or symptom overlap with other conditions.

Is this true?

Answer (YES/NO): NO